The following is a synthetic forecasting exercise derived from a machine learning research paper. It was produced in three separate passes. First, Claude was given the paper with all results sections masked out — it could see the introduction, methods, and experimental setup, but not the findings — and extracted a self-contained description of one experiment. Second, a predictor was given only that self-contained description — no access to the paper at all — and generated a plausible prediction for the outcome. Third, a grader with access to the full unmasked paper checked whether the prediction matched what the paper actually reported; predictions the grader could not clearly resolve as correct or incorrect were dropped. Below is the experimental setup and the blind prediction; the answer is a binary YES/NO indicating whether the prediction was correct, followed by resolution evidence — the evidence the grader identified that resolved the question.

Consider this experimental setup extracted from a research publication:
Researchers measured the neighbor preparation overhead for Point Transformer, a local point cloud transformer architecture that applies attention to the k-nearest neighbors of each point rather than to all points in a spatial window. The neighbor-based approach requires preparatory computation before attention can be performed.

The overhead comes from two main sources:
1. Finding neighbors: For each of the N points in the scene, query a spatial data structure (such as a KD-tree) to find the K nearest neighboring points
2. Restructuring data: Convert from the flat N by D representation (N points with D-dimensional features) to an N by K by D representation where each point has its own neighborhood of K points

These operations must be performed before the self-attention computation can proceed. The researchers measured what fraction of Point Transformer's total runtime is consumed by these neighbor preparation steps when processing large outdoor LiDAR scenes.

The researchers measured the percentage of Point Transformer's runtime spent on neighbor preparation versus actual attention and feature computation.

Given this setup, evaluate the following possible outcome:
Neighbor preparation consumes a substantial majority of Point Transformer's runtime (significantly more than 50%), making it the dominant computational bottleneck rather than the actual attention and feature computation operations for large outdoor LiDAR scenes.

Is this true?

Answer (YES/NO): YES